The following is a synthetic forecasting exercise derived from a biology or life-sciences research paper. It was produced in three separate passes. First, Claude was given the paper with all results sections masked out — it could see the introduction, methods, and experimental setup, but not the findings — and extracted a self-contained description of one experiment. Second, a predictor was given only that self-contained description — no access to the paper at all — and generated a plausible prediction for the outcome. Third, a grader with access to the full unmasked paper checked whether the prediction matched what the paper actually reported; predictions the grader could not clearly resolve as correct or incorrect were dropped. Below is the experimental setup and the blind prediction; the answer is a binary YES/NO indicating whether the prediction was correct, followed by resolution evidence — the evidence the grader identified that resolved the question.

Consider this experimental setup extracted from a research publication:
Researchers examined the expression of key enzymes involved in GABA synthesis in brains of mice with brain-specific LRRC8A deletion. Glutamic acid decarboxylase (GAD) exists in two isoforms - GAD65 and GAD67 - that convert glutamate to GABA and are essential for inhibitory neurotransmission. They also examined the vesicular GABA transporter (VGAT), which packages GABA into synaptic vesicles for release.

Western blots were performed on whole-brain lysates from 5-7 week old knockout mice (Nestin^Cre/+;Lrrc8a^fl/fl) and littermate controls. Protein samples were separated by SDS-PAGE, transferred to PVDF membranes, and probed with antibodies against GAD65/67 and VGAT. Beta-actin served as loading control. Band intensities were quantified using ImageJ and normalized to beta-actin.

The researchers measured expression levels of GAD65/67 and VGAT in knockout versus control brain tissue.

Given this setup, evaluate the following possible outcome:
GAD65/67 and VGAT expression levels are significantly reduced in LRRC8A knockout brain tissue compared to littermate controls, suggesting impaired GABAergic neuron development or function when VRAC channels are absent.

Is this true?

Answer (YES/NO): NO